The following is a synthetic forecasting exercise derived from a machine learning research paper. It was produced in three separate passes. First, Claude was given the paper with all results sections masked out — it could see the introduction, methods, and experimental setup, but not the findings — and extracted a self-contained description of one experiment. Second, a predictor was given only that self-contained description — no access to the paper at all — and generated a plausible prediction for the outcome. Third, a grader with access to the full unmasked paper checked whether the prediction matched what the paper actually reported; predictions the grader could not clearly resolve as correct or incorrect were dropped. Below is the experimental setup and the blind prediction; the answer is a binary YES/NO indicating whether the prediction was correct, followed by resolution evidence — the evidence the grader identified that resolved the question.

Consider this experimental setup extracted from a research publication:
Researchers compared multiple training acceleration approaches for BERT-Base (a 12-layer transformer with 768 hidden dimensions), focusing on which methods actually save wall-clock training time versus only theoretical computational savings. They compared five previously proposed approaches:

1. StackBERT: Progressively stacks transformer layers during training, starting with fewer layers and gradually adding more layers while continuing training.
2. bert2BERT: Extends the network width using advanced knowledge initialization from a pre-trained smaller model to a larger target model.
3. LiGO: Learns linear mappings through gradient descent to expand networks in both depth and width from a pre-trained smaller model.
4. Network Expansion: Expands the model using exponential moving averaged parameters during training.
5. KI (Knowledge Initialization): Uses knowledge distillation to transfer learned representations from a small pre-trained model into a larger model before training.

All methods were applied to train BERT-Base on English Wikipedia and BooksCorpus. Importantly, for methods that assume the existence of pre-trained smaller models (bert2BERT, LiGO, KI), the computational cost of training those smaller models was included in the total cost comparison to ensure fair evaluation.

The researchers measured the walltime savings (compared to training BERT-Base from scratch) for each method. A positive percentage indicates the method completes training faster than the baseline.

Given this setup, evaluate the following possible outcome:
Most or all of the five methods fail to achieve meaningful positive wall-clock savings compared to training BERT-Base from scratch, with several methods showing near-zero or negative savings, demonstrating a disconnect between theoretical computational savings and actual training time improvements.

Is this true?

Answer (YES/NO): NO